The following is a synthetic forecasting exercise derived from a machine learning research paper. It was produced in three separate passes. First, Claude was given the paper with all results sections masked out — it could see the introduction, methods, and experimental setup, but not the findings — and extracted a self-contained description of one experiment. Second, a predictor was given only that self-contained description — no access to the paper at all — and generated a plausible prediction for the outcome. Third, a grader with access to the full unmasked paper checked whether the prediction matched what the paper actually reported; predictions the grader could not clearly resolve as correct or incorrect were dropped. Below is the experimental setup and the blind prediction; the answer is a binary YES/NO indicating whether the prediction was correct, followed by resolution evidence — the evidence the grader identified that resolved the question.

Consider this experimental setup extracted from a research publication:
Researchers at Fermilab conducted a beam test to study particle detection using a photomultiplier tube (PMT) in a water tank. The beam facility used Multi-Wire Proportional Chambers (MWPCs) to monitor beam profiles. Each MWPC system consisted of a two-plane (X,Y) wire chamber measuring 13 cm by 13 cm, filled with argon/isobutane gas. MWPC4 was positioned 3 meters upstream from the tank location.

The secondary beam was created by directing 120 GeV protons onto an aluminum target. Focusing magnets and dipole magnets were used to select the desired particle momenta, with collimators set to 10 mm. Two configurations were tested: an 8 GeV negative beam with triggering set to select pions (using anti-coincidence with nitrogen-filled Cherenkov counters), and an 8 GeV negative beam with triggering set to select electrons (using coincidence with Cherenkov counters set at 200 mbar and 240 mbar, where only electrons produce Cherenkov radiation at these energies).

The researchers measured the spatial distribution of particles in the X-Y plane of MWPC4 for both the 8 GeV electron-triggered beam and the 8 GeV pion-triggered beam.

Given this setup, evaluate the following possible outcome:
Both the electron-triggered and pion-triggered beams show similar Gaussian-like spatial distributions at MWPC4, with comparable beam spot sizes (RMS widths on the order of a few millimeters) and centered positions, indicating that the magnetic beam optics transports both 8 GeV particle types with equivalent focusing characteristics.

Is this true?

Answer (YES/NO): NO